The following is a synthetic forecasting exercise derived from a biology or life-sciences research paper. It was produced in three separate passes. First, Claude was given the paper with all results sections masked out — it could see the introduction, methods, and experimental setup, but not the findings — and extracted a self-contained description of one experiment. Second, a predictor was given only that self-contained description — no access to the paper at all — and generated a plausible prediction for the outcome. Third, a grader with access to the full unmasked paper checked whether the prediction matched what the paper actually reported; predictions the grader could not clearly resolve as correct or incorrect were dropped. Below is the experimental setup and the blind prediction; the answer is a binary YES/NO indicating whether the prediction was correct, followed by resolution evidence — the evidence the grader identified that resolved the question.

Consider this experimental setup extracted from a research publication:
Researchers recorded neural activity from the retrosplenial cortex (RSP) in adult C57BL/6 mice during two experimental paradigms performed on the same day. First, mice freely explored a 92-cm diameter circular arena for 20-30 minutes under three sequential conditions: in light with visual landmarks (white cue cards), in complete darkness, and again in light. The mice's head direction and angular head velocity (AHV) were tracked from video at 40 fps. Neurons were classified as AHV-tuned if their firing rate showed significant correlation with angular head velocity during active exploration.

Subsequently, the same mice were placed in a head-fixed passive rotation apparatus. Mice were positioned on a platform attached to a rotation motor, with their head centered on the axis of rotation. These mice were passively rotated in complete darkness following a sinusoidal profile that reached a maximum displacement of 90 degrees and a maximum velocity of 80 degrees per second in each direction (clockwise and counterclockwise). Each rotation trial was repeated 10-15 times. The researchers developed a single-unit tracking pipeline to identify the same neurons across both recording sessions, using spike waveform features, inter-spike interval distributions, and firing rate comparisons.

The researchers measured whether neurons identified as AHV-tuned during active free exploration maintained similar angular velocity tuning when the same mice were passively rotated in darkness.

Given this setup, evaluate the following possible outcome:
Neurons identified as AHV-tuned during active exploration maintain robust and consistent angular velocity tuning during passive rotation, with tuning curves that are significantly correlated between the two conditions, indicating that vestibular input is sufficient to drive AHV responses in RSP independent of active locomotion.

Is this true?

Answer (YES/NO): NO